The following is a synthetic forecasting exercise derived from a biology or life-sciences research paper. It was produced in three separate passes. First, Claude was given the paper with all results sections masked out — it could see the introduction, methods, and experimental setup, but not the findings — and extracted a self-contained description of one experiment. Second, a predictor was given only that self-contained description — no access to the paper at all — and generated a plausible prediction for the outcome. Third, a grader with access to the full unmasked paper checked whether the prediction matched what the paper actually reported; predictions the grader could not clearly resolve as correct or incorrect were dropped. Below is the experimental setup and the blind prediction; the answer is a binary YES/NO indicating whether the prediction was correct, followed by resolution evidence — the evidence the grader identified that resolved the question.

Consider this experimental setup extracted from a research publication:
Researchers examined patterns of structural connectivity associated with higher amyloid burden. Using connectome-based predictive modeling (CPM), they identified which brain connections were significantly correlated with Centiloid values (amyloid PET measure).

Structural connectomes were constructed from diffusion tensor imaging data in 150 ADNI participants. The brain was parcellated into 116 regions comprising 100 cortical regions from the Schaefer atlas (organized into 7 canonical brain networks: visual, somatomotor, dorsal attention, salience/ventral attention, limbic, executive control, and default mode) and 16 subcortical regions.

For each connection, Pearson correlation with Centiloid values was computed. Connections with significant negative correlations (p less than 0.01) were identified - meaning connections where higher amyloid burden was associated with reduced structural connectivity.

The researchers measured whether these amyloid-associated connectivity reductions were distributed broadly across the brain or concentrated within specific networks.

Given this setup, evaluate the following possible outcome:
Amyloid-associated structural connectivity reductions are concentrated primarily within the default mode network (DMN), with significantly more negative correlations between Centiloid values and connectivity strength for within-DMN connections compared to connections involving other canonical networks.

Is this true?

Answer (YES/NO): NO